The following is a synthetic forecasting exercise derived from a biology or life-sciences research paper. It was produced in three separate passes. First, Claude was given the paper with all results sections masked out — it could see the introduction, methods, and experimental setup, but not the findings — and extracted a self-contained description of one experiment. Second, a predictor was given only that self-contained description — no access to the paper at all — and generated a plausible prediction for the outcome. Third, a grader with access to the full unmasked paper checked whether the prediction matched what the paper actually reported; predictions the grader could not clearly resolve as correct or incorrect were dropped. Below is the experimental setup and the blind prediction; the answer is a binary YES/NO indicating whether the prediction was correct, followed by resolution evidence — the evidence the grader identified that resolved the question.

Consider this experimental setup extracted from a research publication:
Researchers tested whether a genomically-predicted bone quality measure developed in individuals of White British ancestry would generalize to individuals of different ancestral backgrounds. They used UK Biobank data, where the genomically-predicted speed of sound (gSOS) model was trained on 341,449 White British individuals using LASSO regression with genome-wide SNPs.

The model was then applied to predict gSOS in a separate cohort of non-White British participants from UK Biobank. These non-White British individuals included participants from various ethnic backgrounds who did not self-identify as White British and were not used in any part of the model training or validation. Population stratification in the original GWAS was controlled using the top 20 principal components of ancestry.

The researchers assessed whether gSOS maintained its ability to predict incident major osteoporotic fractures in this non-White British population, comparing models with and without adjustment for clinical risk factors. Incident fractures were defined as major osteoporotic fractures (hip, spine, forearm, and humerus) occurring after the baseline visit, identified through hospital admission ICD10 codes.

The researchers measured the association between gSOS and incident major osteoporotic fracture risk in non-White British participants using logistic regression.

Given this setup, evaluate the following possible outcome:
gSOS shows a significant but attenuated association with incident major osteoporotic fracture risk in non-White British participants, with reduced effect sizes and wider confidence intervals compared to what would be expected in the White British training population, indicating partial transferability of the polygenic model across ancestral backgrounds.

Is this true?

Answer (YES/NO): NO